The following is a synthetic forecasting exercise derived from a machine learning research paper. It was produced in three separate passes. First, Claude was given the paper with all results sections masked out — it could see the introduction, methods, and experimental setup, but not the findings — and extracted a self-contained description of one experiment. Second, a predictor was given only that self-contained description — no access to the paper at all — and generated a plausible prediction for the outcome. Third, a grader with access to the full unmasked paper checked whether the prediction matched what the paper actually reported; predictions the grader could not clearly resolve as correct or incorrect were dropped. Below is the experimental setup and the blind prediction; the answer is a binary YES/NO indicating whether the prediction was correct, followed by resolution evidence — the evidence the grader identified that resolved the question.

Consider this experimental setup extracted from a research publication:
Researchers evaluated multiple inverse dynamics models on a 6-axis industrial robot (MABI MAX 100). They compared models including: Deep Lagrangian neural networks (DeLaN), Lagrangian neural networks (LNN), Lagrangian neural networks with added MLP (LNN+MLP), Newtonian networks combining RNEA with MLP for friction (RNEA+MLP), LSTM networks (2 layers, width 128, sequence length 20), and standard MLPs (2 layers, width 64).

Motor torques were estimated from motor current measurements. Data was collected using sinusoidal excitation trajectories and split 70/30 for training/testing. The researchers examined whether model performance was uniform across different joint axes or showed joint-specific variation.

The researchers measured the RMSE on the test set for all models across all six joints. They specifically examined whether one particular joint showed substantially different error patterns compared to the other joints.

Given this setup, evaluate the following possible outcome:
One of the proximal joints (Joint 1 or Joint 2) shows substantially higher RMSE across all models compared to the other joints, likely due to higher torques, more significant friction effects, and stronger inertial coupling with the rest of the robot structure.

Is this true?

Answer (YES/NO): NO